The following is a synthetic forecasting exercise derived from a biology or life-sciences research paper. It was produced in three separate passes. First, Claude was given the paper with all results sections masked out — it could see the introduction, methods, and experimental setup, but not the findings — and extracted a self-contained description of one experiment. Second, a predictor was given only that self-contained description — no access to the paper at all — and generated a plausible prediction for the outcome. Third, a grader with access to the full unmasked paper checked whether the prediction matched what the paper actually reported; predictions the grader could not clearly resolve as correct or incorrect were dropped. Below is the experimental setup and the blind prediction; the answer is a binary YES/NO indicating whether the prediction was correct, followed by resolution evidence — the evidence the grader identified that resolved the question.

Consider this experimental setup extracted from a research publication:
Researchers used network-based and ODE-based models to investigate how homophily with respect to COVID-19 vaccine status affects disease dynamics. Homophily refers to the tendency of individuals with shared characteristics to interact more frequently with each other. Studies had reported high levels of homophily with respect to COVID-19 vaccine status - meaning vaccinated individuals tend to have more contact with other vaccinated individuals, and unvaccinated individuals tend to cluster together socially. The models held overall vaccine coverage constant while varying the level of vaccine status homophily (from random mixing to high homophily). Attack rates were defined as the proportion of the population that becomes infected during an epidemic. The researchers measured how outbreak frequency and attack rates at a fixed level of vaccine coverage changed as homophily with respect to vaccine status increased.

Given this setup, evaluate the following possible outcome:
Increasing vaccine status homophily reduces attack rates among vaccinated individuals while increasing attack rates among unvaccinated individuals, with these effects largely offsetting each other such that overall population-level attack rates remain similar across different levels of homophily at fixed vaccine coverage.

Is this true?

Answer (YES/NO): NO